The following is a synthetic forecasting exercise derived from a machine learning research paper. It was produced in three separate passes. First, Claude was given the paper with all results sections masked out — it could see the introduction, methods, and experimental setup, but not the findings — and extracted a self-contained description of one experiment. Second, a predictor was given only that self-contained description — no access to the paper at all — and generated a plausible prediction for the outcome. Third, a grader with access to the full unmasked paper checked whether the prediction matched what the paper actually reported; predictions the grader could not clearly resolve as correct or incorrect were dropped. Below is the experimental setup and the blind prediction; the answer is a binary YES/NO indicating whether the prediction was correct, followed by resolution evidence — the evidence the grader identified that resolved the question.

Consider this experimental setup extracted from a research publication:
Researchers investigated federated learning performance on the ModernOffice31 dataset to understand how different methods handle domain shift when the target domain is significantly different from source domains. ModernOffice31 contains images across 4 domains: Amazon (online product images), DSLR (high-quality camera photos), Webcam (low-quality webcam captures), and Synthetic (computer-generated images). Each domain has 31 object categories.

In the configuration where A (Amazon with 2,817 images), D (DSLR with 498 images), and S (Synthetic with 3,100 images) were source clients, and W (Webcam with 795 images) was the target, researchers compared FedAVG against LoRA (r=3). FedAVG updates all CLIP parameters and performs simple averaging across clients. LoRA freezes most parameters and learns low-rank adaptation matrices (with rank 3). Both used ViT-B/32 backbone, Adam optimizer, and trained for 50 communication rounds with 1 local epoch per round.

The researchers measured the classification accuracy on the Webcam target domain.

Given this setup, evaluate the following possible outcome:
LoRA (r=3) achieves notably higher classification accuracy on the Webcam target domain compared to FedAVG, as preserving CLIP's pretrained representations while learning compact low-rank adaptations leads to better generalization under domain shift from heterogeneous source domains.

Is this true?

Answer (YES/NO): YES